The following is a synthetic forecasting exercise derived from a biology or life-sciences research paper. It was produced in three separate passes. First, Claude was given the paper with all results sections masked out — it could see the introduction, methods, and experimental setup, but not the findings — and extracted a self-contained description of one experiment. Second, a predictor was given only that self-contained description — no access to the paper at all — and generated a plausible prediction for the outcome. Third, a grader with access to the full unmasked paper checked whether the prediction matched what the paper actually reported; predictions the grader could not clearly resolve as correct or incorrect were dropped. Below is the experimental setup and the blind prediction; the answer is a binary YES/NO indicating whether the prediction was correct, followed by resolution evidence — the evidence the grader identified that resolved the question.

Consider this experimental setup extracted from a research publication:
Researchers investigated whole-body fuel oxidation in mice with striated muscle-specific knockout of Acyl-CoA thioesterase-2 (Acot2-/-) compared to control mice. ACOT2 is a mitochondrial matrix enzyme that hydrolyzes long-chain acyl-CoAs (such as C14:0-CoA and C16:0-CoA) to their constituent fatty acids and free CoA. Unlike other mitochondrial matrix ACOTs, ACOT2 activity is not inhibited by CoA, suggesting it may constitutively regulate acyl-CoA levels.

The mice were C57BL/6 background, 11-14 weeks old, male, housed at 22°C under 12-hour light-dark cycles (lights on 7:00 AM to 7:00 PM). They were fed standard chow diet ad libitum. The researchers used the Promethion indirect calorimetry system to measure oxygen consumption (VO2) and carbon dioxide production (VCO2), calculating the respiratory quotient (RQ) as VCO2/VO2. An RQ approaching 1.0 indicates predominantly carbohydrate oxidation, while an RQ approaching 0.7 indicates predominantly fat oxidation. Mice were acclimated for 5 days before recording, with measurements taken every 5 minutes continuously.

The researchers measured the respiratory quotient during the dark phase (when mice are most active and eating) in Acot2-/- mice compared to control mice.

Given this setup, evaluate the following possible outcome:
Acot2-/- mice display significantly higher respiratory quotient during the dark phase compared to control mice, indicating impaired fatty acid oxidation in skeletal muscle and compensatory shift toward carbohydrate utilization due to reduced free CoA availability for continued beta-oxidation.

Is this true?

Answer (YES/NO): YES